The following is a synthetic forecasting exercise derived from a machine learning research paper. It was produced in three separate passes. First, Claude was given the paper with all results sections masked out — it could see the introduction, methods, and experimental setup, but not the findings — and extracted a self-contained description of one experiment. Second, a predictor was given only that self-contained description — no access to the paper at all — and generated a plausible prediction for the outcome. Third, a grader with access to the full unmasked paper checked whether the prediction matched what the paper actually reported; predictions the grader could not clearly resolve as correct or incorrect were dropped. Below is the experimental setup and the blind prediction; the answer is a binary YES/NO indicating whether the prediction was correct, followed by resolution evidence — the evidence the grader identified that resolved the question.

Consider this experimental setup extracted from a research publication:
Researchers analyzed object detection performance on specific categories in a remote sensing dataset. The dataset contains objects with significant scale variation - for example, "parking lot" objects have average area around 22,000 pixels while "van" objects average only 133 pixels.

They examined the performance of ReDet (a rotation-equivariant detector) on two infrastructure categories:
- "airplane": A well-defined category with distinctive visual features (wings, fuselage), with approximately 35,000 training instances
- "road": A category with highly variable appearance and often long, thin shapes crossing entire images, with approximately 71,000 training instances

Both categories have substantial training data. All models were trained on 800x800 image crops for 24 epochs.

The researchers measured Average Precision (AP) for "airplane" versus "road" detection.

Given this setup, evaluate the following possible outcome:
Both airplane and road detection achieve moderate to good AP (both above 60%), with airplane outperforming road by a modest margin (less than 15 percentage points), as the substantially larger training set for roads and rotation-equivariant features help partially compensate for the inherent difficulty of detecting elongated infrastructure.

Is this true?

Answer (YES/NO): NO